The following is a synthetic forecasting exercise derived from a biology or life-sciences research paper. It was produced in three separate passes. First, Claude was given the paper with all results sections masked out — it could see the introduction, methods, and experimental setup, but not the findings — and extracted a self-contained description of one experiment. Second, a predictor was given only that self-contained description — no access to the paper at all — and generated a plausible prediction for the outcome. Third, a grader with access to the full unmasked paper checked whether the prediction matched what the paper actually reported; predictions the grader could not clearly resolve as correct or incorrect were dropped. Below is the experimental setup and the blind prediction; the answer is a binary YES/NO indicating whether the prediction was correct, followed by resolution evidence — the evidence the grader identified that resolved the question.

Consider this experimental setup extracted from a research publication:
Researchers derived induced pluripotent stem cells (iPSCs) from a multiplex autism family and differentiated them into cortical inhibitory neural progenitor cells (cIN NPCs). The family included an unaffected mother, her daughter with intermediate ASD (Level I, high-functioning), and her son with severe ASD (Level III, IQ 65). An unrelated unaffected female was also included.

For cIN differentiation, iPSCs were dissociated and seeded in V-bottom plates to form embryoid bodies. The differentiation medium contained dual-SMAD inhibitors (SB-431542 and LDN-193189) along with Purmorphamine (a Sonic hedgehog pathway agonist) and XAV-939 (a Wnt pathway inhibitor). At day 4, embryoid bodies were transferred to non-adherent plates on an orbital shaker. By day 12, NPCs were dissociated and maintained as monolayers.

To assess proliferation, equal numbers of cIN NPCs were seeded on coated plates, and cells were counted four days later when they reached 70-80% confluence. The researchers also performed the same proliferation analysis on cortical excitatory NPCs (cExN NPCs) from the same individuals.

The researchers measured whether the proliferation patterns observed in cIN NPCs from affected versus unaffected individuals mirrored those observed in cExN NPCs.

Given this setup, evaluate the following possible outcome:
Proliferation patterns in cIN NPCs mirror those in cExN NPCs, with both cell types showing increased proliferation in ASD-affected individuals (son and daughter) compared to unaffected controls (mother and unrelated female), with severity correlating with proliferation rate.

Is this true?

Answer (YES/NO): NO